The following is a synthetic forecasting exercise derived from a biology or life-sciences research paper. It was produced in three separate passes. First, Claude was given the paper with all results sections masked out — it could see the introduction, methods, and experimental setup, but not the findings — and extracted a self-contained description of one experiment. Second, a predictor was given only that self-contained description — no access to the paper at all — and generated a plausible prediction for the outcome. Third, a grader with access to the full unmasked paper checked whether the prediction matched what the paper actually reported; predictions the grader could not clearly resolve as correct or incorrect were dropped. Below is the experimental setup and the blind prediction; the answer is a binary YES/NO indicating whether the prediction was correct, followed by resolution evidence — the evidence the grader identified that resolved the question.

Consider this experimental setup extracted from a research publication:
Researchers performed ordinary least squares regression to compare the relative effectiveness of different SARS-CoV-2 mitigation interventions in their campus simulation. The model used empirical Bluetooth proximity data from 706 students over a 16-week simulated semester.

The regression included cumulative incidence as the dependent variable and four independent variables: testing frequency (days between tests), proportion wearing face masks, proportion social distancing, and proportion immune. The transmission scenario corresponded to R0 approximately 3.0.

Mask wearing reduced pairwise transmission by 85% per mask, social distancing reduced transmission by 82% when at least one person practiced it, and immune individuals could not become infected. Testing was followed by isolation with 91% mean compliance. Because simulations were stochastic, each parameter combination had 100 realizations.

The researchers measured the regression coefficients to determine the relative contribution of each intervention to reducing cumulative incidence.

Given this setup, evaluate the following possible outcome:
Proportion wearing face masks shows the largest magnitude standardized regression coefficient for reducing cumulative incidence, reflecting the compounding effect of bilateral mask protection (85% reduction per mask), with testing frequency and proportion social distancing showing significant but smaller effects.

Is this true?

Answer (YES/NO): NO